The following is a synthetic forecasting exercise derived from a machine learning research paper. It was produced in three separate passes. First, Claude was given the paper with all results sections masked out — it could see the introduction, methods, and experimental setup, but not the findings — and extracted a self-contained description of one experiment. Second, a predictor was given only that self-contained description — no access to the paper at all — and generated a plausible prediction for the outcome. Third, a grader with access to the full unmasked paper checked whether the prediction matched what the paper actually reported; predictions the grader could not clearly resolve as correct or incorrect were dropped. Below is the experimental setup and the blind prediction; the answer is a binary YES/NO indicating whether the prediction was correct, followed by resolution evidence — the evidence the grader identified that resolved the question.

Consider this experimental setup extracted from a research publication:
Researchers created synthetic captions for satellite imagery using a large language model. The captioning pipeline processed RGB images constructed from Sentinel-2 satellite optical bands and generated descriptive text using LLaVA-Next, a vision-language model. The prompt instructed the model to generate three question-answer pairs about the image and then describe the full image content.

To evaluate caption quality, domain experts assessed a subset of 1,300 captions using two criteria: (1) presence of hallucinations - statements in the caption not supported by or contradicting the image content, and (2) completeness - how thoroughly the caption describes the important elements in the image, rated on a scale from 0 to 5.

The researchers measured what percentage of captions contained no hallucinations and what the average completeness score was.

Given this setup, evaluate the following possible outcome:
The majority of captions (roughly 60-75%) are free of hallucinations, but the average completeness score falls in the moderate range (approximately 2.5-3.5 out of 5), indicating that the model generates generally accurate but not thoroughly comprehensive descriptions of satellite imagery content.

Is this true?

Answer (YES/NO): NO